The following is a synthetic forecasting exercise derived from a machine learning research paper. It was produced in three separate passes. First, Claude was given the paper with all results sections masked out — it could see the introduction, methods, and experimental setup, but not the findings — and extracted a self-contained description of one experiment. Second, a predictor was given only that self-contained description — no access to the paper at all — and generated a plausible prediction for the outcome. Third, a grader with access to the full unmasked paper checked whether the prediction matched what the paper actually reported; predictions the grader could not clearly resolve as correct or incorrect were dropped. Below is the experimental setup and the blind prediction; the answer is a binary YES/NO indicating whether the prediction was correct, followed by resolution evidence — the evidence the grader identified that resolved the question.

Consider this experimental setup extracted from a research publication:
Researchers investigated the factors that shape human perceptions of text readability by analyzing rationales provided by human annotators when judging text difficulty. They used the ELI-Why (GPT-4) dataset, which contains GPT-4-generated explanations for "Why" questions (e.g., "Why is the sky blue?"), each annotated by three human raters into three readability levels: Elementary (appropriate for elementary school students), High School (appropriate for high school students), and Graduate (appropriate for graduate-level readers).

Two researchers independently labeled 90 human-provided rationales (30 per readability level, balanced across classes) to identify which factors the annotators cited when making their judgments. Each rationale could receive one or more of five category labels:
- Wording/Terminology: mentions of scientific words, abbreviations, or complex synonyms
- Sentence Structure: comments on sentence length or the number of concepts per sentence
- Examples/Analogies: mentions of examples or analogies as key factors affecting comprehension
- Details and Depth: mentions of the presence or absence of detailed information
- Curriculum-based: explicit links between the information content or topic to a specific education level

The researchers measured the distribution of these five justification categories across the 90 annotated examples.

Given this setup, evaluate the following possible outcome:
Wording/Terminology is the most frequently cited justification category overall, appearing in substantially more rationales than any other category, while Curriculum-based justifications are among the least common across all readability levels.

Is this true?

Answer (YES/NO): NO